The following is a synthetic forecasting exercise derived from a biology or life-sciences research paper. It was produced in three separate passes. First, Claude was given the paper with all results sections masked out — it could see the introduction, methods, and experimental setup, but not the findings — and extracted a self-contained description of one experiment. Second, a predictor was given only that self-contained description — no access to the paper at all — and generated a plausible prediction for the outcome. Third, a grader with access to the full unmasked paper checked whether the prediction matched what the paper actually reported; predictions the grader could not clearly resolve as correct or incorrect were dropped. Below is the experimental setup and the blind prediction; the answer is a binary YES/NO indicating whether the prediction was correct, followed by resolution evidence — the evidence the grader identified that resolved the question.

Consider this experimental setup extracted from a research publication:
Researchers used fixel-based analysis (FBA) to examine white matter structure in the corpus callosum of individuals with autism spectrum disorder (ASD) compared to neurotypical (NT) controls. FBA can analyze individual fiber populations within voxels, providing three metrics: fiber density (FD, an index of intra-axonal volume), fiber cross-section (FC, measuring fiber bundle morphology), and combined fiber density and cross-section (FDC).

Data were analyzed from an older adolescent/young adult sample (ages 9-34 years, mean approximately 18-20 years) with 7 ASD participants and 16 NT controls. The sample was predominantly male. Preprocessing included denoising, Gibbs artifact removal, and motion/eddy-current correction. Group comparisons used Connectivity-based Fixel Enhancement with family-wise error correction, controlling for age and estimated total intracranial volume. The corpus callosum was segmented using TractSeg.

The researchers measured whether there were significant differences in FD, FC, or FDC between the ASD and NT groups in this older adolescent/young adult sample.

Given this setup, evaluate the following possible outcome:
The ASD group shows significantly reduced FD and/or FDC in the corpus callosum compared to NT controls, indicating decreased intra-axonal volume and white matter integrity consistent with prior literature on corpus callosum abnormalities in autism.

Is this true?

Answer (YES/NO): NO